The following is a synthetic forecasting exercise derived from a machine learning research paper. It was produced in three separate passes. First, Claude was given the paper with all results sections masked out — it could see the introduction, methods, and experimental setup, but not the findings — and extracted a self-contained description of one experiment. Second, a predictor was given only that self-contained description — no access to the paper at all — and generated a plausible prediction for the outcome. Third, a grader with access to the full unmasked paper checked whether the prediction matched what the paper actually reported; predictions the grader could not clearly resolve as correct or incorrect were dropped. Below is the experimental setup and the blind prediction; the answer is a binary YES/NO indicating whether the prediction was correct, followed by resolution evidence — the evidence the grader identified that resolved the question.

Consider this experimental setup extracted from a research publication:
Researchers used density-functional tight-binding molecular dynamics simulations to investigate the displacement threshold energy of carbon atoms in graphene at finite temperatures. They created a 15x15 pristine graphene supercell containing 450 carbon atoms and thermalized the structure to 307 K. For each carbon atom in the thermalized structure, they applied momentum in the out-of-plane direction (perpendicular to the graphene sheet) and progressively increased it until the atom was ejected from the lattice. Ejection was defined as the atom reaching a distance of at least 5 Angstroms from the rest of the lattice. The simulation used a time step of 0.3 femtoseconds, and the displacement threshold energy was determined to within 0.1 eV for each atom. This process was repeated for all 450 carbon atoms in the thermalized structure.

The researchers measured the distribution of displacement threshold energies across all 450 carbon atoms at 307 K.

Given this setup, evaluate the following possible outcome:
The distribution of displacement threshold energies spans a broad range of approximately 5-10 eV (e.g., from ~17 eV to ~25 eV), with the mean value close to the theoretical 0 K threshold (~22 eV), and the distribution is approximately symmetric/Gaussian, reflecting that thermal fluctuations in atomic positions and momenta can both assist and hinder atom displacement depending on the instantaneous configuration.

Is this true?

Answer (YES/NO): NO